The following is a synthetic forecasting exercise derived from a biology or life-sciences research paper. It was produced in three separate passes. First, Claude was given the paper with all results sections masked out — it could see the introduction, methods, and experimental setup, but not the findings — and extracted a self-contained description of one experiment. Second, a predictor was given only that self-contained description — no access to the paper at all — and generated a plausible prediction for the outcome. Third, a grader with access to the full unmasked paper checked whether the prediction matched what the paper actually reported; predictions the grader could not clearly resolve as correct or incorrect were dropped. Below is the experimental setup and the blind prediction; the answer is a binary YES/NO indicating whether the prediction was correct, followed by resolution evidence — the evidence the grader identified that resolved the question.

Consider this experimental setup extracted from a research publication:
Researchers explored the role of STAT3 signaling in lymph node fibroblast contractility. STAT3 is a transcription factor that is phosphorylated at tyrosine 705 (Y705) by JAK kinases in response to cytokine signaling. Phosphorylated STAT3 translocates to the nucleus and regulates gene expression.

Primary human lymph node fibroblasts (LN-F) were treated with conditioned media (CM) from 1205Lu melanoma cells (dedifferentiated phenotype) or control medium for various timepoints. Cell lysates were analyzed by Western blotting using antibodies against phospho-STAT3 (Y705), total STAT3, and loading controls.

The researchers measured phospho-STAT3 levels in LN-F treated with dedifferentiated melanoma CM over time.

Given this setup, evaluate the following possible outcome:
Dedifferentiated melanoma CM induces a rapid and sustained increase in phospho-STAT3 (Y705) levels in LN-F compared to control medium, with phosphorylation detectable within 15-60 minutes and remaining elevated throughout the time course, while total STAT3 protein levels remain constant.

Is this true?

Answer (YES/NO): NO